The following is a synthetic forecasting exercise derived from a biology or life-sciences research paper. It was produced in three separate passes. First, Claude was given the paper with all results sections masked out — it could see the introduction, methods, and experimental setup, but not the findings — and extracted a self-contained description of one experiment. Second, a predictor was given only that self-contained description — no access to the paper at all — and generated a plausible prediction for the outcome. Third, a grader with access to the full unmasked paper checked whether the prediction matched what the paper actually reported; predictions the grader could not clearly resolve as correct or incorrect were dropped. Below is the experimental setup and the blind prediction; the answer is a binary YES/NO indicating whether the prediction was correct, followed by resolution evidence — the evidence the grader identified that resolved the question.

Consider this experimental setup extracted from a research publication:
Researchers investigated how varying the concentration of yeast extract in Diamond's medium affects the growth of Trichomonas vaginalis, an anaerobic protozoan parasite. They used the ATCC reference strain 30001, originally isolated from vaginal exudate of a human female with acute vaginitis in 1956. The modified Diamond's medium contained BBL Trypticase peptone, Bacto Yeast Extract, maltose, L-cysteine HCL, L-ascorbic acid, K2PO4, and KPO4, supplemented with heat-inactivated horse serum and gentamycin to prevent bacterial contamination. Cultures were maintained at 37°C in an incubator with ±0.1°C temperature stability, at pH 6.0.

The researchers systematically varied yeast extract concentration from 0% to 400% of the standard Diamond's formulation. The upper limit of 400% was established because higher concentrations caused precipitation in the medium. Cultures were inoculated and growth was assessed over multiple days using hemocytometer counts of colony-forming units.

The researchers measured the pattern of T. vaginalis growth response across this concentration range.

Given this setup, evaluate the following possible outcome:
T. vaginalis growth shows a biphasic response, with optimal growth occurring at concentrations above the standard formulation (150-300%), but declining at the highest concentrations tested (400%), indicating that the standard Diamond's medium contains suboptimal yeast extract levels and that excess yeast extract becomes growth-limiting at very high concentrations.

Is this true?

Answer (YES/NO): YES